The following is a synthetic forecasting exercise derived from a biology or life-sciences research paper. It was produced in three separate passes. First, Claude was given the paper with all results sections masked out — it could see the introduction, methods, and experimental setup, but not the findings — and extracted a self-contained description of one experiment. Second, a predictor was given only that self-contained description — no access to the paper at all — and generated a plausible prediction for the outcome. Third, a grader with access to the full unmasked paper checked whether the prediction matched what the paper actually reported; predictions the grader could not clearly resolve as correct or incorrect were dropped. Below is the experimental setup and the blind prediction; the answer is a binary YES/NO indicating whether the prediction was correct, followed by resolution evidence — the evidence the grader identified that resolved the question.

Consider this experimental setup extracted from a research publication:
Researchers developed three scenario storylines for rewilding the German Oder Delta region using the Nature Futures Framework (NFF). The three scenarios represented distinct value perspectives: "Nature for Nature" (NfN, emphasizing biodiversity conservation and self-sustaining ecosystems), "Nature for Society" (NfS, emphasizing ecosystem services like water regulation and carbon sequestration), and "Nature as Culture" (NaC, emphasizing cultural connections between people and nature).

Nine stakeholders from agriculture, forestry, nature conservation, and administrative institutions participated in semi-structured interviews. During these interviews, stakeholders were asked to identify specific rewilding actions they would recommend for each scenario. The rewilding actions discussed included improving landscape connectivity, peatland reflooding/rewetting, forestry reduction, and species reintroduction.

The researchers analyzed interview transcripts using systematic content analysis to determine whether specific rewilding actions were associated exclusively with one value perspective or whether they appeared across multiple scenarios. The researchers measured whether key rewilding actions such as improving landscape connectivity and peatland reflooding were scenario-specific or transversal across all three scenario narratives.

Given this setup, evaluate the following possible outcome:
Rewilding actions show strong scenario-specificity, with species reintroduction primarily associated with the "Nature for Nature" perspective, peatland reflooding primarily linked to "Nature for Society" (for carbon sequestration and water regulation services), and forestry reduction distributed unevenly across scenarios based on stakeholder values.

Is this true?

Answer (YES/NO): NO